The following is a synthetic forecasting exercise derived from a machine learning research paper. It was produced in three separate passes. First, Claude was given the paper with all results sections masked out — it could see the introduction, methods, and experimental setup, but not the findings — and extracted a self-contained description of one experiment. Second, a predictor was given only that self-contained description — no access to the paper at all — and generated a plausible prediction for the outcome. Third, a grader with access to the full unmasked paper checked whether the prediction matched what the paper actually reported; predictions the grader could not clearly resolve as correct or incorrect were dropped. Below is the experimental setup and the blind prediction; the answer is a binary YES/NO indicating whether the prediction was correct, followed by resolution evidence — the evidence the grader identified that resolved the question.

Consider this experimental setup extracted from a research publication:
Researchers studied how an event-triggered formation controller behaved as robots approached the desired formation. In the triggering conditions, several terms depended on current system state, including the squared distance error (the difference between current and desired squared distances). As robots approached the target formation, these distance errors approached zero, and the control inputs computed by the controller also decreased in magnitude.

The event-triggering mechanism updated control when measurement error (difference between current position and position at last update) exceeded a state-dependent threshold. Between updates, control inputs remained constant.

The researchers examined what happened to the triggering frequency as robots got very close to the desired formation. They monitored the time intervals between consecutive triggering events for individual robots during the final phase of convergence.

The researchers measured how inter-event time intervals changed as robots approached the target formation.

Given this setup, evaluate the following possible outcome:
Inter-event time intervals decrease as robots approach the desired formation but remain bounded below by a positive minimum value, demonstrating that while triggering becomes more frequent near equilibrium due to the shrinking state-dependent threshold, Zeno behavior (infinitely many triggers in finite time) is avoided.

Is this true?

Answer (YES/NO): NO